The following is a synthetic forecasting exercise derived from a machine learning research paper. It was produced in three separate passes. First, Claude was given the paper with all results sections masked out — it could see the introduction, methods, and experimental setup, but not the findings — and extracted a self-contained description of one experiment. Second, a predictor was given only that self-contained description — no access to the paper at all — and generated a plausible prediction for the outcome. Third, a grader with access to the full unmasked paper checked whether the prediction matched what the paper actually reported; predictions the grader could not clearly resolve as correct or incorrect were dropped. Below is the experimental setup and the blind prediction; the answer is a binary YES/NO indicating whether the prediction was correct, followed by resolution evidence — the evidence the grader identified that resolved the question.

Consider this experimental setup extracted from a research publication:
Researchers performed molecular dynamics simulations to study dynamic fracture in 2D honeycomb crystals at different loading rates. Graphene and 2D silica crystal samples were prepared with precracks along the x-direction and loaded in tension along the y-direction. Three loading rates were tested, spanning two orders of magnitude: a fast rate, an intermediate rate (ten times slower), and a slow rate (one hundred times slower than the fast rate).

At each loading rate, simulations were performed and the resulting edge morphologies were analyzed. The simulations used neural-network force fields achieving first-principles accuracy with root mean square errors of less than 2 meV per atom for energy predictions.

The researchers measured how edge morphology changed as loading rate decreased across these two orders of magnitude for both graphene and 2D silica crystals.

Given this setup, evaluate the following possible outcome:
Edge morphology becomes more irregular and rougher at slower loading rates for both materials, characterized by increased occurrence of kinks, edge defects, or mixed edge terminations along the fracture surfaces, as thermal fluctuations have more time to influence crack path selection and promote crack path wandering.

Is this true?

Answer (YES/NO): NO